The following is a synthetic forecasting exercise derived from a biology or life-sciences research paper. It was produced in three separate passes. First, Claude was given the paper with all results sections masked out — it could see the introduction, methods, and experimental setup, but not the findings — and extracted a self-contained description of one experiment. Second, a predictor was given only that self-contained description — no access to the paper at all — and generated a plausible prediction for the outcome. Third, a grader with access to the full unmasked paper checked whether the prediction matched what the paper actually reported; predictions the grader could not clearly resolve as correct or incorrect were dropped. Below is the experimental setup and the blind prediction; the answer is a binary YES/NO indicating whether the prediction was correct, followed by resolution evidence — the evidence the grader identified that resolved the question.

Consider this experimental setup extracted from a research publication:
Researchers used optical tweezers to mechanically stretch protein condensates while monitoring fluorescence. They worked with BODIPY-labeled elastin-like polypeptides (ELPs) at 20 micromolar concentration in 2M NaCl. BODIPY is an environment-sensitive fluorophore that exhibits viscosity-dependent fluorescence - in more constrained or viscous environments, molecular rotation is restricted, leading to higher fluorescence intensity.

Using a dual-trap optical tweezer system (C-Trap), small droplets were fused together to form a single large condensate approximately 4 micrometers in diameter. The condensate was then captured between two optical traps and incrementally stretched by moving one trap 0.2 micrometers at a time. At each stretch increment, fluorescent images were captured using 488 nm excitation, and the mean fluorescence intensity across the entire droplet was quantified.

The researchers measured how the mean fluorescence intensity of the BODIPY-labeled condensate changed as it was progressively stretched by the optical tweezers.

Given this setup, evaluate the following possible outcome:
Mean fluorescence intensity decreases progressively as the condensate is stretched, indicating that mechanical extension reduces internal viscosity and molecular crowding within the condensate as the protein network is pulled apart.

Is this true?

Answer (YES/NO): YES